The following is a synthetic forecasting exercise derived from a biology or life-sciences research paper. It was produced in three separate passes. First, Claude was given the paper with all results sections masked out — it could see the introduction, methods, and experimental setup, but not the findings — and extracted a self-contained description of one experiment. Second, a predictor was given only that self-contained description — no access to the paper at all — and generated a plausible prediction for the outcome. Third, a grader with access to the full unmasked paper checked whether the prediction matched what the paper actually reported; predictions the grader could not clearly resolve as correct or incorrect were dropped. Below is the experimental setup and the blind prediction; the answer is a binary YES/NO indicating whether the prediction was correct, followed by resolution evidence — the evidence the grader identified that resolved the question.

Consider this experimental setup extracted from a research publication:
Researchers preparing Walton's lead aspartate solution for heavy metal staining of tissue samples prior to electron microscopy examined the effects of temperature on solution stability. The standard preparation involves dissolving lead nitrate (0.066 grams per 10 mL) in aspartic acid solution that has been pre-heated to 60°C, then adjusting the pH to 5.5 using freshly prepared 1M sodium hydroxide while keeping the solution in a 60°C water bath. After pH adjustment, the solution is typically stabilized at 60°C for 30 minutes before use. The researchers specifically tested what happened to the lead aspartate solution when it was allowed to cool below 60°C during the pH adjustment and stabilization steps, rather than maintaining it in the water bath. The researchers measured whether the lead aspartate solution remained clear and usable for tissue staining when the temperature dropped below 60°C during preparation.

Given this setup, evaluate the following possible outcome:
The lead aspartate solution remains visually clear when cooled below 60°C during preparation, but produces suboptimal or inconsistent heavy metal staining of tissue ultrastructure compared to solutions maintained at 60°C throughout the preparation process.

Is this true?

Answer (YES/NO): NO